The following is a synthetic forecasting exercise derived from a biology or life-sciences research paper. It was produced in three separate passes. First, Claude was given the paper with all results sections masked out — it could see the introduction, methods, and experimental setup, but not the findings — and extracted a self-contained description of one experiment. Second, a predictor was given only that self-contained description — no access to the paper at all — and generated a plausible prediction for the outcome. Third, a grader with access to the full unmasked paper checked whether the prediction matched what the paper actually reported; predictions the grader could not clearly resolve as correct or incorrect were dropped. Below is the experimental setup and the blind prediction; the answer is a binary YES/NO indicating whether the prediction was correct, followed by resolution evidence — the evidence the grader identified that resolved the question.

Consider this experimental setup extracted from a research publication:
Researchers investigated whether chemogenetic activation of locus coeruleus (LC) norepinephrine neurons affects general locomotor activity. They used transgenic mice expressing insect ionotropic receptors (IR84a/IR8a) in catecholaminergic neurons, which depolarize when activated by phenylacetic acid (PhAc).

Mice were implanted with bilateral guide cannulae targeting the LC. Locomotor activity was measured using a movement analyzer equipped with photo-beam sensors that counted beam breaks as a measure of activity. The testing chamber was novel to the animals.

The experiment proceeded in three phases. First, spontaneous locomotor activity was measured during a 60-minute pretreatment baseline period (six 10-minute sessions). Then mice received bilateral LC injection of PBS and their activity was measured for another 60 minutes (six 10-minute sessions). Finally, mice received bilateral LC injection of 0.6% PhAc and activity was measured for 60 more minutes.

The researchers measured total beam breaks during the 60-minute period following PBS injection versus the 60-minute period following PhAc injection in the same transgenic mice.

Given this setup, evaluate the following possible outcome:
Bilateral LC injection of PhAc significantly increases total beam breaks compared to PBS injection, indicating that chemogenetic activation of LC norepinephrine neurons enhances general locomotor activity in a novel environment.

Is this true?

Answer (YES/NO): NO